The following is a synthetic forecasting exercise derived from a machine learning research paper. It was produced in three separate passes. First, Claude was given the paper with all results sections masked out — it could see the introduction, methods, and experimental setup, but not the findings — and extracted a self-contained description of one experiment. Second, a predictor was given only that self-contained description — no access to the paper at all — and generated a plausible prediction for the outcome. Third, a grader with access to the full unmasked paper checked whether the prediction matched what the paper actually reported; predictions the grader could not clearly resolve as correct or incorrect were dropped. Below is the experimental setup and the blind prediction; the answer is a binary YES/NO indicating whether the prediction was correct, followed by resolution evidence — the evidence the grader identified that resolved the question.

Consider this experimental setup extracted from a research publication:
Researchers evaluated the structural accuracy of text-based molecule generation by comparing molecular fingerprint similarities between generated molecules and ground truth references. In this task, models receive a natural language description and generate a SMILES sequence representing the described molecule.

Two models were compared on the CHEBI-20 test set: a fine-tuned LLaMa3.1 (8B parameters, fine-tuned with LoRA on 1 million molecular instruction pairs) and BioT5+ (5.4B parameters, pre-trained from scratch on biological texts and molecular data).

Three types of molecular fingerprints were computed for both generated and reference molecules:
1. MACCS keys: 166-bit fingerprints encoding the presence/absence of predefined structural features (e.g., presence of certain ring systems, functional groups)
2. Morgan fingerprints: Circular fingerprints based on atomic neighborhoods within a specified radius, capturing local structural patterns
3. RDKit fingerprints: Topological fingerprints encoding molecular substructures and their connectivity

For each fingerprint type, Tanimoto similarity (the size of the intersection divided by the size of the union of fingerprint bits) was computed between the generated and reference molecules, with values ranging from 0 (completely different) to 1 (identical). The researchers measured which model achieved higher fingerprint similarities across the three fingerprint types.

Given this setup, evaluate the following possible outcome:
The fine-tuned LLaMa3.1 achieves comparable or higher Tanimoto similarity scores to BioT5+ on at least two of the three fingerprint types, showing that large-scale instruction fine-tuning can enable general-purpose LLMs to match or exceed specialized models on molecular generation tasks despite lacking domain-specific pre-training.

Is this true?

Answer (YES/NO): YES